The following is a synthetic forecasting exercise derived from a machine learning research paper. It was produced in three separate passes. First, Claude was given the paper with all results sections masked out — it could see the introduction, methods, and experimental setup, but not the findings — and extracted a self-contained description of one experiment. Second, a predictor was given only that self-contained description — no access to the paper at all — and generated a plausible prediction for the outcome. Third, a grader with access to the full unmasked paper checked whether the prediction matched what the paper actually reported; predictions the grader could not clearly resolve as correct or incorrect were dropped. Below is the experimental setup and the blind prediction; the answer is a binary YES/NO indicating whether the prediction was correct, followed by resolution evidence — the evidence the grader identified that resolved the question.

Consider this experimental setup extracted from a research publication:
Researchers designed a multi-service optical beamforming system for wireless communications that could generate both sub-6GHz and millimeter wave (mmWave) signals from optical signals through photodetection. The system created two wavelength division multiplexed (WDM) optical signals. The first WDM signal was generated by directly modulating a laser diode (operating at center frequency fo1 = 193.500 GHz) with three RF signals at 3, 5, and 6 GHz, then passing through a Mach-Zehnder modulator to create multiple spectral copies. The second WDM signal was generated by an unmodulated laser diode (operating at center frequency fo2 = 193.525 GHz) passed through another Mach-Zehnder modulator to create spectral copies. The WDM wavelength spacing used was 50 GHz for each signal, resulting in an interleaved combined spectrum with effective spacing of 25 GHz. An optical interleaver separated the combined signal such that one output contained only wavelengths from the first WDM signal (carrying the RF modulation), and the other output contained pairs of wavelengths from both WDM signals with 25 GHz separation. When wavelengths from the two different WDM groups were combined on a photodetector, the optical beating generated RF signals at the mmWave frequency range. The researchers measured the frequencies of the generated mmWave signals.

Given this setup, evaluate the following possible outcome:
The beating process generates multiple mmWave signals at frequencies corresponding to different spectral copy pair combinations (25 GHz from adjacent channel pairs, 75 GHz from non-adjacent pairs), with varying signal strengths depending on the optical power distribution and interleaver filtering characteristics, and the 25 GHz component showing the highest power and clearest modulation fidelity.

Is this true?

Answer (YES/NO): NO